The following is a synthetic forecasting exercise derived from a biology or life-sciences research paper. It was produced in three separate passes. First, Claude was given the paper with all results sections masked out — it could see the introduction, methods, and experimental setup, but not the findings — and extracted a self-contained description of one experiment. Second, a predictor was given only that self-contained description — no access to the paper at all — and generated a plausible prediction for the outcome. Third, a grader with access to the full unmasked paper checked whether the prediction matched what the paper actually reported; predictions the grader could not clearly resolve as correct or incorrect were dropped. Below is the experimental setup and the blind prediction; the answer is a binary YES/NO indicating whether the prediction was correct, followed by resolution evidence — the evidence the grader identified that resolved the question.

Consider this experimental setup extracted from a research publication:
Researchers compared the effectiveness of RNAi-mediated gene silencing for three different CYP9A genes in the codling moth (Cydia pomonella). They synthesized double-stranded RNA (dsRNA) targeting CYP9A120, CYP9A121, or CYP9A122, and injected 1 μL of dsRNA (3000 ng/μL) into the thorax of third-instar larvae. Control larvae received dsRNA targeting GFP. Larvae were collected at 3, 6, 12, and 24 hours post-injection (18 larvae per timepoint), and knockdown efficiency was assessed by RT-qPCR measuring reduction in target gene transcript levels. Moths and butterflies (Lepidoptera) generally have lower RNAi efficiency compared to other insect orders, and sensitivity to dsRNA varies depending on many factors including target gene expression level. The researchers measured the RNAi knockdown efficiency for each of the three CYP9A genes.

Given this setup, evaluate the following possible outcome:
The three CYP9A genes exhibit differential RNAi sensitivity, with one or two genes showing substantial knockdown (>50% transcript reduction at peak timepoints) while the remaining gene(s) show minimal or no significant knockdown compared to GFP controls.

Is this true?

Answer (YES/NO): NO